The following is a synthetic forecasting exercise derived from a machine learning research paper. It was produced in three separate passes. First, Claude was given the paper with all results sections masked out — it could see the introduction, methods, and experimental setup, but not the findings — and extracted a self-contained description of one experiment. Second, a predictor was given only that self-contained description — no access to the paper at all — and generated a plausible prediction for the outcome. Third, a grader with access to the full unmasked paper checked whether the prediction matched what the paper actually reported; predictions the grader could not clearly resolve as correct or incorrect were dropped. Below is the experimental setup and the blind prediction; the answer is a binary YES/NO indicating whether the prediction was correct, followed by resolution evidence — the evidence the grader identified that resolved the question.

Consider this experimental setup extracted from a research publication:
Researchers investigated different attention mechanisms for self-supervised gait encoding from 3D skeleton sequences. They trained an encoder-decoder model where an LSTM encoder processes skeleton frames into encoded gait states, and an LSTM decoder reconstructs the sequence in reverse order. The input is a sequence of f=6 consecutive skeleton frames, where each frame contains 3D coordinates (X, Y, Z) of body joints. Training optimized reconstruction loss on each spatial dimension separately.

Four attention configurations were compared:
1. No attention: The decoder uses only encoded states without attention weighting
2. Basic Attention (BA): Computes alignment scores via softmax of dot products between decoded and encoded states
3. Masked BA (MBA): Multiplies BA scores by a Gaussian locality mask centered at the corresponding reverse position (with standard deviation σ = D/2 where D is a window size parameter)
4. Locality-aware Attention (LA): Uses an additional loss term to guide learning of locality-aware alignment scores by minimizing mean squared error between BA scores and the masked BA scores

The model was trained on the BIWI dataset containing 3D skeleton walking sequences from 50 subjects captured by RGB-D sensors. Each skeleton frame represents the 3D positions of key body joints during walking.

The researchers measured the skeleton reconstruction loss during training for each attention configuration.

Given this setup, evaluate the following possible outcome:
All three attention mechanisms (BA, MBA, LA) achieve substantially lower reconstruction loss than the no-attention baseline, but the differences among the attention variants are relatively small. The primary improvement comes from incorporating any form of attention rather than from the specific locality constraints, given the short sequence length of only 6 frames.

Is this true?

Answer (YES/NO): NO